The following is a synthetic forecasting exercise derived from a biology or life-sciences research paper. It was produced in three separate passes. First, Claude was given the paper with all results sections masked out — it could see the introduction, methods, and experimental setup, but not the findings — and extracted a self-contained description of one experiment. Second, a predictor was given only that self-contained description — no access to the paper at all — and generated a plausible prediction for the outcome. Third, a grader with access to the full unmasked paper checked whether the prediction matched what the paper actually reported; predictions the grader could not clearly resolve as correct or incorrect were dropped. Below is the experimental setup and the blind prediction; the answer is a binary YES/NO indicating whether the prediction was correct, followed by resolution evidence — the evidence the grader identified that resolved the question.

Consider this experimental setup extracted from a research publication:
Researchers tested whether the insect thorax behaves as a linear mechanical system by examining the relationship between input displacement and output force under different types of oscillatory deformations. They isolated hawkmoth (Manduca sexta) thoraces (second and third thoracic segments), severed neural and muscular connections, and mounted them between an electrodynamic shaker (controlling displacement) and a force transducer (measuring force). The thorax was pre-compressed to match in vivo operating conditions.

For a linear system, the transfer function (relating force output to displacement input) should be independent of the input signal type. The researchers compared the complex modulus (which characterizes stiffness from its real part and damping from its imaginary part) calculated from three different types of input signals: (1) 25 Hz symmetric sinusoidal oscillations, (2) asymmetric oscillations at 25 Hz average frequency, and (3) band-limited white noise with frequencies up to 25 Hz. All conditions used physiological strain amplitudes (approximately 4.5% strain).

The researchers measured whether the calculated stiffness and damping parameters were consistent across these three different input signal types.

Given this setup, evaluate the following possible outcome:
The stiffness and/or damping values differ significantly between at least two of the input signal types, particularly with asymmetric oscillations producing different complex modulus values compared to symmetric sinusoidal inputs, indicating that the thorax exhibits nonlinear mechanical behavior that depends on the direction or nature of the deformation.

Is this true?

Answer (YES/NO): NO